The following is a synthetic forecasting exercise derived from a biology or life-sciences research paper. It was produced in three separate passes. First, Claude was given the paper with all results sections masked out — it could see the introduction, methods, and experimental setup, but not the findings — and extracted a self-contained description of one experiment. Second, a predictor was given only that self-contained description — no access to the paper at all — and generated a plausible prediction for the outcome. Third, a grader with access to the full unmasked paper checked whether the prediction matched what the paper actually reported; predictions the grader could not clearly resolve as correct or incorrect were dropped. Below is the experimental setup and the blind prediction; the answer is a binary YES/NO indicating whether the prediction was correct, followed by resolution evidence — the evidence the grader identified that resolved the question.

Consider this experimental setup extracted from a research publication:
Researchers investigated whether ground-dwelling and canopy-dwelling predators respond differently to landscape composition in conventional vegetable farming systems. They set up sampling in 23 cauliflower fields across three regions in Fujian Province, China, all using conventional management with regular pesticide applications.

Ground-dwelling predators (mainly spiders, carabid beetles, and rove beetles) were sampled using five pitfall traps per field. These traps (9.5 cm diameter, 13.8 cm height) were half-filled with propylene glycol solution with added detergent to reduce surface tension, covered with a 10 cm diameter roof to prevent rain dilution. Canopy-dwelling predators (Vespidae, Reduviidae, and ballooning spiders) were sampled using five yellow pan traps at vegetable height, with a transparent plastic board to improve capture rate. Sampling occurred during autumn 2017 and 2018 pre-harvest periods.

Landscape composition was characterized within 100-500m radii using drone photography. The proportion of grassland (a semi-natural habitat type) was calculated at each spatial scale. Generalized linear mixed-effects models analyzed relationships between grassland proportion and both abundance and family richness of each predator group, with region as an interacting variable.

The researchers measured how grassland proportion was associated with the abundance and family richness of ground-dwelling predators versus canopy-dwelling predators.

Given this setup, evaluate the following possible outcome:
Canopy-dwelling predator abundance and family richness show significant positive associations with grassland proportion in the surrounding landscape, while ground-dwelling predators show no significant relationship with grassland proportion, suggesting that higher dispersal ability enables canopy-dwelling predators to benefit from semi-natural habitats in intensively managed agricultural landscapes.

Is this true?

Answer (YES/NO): NO